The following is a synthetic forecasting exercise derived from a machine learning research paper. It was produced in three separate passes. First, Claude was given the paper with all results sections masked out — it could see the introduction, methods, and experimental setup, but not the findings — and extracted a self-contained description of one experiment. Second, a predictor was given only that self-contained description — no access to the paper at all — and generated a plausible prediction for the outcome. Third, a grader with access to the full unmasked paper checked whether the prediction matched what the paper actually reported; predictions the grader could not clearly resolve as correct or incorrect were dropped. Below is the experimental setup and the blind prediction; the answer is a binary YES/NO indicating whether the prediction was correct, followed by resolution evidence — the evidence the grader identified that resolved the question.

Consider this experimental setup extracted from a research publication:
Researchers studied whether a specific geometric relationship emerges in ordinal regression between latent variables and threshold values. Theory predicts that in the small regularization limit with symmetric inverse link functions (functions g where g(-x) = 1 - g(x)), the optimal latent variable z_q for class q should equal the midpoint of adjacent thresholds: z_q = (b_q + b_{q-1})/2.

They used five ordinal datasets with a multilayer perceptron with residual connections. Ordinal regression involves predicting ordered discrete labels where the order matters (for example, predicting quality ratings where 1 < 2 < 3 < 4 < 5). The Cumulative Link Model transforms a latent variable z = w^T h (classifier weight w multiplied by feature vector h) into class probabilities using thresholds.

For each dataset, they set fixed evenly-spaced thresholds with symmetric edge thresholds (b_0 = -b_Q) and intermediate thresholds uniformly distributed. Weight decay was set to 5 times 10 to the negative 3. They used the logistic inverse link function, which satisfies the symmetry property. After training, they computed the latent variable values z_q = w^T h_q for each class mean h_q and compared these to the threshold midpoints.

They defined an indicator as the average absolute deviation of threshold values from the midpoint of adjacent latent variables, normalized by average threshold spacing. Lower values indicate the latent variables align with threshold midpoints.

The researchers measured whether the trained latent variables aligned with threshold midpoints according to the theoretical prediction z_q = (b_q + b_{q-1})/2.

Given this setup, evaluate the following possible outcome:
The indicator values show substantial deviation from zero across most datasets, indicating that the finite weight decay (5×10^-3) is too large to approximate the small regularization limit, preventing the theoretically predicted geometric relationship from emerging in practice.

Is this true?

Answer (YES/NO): NO